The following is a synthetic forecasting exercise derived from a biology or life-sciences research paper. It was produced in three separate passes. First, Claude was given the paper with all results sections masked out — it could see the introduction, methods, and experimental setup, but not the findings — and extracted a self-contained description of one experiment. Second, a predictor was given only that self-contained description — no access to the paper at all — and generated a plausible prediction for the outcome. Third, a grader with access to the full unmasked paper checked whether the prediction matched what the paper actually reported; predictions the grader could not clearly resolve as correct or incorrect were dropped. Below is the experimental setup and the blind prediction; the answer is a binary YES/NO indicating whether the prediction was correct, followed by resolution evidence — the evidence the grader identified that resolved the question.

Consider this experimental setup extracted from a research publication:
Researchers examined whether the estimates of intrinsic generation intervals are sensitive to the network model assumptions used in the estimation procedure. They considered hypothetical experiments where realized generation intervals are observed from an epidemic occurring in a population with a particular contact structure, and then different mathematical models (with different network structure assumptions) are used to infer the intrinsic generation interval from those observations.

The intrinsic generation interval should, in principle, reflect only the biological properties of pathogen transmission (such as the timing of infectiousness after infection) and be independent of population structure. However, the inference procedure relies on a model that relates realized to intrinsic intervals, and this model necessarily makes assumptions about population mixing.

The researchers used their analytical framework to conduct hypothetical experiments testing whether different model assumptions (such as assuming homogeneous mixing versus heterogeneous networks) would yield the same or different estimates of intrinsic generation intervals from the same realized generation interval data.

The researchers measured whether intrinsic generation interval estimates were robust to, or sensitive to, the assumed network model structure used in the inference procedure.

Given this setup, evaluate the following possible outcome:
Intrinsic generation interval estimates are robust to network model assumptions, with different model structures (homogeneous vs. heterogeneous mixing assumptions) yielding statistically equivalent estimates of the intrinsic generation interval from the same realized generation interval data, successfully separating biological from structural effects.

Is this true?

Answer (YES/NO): NO